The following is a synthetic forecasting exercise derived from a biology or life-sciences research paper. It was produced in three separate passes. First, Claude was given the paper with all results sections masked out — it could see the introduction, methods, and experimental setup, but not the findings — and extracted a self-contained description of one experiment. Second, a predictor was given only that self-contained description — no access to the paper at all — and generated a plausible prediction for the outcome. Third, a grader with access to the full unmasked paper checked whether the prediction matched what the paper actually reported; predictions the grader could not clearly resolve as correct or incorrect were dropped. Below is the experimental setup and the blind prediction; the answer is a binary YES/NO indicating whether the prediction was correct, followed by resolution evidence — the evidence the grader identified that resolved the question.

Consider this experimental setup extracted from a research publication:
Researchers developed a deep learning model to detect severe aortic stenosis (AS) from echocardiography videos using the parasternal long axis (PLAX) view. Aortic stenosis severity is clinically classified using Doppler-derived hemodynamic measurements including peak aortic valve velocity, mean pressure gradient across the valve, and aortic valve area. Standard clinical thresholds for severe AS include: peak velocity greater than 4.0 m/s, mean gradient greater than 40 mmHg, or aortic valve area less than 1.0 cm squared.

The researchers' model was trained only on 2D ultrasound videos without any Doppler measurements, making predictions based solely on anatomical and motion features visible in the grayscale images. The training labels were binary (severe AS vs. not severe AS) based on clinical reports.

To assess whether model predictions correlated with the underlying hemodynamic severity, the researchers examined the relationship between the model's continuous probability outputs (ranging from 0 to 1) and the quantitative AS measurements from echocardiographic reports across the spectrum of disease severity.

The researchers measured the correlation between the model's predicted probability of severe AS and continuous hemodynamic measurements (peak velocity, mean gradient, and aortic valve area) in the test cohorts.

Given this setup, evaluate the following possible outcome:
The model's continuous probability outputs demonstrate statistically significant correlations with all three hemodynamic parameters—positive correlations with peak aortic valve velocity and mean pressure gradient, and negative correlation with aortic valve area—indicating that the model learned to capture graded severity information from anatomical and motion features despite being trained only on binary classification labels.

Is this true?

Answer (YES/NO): YES